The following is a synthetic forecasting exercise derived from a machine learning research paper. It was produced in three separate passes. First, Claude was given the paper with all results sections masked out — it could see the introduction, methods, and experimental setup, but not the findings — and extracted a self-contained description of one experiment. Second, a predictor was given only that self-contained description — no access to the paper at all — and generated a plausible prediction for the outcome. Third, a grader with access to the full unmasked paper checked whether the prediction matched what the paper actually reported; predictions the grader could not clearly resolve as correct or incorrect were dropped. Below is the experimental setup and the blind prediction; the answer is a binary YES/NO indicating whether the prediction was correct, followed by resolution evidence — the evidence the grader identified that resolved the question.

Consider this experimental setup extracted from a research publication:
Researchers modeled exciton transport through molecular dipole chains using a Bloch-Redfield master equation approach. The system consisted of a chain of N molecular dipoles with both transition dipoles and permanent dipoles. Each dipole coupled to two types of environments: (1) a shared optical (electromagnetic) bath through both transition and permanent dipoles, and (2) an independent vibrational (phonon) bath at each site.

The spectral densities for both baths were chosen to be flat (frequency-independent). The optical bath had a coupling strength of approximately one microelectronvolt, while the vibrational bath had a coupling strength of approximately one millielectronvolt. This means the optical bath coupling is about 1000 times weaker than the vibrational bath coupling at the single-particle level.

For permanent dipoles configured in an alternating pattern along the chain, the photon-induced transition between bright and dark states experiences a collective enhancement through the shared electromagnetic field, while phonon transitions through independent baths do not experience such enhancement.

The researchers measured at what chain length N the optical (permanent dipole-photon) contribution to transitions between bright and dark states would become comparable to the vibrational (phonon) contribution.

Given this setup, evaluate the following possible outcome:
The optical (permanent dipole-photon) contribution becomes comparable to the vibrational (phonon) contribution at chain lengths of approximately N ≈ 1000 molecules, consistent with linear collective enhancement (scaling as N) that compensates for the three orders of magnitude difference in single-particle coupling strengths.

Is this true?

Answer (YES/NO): YES